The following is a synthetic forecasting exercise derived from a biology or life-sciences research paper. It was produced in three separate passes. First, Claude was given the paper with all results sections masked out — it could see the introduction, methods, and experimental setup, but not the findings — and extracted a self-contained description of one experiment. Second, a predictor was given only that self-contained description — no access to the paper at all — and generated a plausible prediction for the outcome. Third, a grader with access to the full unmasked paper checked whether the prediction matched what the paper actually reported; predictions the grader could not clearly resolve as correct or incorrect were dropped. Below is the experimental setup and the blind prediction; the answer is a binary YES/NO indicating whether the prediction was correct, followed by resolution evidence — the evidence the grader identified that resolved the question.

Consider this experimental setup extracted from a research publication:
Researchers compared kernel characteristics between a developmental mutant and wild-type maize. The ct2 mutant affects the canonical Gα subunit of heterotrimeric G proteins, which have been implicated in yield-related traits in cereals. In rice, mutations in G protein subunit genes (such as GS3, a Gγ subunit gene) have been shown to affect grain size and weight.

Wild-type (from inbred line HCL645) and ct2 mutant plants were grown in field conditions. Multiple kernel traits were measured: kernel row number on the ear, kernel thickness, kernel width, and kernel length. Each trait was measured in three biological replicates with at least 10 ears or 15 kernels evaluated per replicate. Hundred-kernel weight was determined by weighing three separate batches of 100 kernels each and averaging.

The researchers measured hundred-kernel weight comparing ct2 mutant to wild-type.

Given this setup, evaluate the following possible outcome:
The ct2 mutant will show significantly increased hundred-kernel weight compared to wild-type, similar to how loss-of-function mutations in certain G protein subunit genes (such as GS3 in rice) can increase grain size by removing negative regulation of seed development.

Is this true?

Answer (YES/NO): NO